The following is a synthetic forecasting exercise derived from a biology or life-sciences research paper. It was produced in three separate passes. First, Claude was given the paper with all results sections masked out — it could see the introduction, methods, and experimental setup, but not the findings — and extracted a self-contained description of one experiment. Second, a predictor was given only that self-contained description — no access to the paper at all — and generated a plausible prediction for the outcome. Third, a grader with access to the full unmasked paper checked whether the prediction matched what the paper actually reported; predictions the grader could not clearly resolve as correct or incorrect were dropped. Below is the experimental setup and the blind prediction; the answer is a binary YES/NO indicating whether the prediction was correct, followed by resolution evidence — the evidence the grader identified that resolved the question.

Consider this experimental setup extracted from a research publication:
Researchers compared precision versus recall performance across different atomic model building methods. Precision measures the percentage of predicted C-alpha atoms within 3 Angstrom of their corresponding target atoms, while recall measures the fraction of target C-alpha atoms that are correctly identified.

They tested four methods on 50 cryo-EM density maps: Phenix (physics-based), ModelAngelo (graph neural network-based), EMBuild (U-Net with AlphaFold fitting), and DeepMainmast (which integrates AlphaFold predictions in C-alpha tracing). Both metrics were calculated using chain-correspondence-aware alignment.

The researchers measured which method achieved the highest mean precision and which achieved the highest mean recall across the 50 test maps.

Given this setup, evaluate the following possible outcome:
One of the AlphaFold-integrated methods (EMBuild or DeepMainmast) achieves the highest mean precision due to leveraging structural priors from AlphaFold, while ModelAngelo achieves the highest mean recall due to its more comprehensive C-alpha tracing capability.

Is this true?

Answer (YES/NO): NO